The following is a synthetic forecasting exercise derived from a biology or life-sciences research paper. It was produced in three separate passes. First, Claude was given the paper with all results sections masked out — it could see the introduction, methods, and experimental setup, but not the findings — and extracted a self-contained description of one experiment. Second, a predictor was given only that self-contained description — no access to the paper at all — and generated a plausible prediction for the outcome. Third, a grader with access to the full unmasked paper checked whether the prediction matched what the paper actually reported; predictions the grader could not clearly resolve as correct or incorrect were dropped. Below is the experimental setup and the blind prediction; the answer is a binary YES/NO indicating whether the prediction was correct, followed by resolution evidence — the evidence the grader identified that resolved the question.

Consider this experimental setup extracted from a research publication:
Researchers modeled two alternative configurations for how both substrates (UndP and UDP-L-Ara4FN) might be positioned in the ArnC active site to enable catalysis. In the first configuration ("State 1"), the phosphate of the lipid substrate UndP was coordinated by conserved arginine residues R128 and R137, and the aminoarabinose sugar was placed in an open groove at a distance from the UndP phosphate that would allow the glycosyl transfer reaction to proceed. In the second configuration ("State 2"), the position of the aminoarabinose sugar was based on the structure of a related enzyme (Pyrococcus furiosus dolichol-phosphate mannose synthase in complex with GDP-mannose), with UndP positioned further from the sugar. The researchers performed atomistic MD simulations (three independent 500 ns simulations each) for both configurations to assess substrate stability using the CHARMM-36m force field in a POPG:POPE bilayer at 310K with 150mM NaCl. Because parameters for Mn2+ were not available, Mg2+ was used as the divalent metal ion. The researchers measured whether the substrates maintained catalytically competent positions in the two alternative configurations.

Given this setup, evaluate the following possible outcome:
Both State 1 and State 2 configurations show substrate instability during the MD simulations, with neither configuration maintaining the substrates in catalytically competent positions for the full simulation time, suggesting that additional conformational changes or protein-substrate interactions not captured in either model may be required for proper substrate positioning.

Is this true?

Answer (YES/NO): NO